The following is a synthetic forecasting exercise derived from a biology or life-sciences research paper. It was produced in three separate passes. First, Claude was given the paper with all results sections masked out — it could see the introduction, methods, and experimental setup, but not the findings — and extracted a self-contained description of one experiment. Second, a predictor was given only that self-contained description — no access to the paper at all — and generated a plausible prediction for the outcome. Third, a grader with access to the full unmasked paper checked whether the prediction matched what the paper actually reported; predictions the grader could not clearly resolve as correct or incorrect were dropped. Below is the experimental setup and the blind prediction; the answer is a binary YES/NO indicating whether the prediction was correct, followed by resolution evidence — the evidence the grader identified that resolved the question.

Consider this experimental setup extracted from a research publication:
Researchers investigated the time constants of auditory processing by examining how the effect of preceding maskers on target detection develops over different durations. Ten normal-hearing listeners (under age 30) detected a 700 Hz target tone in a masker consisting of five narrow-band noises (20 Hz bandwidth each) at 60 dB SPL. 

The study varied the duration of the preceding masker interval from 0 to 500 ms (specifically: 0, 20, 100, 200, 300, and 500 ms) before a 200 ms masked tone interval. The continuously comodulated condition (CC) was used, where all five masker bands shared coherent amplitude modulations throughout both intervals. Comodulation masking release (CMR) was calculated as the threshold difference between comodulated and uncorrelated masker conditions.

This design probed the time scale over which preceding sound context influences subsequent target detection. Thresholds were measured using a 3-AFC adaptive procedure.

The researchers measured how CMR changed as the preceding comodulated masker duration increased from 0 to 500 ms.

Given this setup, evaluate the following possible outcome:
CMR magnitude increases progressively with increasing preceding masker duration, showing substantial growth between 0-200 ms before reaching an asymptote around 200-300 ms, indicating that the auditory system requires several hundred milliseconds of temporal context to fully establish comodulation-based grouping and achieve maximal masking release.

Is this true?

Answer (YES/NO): NO